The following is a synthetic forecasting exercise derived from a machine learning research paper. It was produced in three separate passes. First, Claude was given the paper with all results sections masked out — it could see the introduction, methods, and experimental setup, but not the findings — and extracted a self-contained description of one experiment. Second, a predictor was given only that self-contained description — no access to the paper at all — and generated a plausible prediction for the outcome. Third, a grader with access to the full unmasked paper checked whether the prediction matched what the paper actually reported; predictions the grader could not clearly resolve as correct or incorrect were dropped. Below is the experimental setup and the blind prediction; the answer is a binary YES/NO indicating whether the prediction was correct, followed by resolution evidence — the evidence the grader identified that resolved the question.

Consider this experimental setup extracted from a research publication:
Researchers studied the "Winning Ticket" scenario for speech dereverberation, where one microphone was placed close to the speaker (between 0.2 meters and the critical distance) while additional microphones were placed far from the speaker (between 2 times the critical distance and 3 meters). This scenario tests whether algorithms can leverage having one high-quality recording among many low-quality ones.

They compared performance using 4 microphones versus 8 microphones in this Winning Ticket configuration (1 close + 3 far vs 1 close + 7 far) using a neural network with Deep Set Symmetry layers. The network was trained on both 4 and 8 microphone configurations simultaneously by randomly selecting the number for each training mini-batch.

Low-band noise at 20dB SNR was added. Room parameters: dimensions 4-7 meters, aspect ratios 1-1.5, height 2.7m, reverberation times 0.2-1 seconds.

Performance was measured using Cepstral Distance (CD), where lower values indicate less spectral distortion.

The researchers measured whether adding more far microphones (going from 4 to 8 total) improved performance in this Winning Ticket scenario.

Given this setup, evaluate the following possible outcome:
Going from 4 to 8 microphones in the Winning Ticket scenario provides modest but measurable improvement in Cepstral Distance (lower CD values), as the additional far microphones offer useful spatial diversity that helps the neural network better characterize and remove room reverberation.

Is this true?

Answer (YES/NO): NO